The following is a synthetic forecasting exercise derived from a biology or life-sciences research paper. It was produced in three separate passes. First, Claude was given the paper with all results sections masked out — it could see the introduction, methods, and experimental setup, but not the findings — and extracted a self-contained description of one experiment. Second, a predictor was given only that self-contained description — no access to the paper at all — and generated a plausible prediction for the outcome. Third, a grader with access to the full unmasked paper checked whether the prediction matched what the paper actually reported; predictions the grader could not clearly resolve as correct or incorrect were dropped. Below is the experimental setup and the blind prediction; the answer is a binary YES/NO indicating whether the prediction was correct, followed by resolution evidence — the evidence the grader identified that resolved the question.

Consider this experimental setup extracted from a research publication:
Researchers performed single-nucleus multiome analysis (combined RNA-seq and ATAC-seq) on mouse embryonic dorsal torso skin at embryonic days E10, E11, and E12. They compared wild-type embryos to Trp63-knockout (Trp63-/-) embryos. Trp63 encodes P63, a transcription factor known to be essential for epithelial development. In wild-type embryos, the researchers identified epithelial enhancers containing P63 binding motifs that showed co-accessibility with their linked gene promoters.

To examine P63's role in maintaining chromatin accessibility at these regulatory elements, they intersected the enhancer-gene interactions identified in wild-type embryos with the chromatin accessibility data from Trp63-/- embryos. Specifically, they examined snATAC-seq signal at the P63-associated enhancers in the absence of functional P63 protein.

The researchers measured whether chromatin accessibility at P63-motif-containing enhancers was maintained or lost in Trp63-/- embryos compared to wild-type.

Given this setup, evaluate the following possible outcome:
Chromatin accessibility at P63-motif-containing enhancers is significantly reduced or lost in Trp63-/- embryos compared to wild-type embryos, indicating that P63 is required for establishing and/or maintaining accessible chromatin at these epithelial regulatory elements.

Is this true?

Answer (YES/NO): YES